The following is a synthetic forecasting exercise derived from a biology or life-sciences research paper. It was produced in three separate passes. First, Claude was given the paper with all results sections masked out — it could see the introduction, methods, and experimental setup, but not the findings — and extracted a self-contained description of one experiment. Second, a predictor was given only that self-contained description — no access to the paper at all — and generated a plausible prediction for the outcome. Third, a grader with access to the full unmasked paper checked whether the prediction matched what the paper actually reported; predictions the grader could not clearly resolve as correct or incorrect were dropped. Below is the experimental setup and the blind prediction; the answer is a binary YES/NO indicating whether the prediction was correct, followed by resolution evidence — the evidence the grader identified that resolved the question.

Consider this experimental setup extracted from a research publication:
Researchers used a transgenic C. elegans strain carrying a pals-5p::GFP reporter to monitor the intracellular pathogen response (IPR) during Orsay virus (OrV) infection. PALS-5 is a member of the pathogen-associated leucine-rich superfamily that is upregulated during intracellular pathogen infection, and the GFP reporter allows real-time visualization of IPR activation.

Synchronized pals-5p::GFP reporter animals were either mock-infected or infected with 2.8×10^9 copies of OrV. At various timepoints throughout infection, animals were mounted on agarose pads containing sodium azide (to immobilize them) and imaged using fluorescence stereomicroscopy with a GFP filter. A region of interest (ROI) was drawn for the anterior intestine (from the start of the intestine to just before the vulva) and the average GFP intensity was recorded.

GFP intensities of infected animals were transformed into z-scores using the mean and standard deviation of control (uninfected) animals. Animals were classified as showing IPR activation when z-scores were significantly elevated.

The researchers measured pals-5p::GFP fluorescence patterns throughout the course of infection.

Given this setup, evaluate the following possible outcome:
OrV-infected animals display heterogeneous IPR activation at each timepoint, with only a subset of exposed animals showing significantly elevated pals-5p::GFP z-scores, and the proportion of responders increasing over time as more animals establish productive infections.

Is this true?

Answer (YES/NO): NO